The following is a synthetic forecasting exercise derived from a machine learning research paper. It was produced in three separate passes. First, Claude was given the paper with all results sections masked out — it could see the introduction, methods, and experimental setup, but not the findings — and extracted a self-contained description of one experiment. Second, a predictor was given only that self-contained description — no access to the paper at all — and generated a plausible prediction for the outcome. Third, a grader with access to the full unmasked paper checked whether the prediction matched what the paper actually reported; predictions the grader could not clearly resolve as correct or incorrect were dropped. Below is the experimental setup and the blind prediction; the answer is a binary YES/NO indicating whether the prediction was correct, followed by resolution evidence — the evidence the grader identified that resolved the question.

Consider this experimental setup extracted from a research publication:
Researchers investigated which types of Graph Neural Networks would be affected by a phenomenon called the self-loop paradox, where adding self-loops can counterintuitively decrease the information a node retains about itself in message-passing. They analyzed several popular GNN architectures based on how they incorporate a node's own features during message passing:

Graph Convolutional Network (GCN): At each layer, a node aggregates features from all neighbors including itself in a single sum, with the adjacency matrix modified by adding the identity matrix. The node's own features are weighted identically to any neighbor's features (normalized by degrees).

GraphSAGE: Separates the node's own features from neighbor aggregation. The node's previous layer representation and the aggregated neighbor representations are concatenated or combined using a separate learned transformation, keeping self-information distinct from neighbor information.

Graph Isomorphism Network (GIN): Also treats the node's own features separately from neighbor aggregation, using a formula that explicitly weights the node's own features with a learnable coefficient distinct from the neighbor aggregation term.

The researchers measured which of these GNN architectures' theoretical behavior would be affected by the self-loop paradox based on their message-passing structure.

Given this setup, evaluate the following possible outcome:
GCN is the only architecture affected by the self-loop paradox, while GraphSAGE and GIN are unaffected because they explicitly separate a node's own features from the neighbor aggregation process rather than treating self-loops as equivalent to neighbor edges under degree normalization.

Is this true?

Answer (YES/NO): YES